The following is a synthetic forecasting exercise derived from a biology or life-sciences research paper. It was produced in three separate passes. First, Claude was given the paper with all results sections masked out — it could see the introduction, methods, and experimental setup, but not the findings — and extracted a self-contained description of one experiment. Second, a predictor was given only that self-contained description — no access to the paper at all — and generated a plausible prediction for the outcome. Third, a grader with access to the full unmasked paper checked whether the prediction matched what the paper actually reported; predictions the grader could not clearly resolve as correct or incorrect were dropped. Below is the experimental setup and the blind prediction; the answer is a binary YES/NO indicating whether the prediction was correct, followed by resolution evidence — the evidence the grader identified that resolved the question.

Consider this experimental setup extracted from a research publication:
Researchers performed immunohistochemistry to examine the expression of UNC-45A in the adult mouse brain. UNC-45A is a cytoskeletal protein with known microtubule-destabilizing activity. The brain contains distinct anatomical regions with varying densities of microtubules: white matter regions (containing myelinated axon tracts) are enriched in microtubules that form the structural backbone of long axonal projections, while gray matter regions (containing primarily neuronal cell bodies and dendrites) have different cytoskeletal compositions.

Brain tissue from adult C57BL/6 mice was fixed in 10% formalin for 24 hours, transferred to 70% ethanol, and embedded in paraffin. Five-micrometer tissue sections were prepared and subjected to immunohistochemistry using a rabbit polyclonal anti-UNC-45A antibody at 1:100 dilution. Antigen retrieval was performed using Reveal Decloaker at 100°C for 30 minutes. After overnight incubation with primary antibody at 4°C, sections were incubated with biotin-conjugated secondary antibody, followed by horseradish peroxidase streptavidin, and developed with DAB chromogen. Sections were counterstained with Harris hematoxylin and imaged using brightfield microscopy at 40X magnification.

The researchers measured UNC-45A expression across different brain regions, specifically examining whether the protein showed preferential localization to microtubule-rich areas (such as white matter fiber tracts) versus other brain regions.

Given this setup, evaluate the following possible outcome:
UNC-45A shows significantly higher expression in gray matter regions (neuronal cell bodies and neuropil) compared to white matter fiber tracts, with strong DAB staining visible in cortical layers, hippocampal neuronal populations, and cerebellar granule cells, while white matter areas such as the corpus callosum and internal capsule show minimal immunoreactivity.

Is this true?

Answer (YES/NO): NO